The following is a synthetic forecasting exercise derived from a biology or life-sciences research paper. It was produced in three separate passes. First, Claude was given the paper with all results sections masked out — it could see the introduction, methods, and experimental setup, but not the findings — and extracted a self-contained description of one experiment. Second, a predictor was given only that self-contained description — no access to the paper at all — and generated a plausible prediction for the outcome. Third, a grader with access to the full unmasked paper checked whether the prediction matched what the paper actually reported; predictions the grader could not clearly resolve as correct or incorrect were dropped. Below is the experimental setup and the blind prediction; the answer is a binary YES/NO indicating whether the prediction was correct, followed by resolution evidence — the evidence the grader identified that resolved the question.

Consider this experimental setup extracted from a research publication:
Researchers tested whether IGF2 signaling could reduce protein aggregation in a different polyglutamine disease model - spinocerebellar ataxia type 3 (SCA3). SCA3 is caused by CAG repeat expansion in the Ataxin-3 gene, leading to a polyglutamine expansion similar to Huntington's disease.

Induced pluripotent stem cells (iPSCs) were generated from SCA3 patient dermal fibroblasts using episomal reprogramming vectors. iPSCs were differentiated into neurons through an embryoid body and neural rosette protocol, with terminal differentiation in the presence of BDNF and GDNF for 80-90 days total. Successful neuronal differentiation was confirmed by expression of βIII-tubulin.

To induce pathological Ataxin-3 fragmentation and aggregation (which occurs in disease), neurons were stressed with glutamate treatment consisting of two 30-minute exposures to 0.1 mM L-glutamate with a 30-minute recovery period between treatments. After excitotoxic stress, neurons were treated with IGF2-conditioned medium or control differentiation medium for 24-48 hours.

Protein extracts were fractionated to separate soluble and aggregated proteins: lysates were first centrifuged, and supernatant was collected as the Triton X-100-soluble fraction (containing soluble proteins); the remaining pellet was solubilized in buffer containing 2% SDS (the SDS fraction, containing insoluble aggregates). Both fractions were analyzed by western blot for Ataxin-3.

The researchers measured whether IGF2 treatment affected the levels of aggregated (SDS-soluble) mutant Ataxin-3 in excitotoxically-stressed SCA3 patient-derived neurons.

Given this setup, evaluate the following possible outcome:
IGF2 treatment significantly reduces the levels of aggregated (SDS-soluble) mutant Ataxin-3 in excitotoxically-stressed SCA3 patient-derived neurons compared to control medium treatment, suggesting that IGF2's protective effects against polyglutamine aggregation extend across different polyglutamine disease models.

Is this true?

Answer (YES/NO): YES